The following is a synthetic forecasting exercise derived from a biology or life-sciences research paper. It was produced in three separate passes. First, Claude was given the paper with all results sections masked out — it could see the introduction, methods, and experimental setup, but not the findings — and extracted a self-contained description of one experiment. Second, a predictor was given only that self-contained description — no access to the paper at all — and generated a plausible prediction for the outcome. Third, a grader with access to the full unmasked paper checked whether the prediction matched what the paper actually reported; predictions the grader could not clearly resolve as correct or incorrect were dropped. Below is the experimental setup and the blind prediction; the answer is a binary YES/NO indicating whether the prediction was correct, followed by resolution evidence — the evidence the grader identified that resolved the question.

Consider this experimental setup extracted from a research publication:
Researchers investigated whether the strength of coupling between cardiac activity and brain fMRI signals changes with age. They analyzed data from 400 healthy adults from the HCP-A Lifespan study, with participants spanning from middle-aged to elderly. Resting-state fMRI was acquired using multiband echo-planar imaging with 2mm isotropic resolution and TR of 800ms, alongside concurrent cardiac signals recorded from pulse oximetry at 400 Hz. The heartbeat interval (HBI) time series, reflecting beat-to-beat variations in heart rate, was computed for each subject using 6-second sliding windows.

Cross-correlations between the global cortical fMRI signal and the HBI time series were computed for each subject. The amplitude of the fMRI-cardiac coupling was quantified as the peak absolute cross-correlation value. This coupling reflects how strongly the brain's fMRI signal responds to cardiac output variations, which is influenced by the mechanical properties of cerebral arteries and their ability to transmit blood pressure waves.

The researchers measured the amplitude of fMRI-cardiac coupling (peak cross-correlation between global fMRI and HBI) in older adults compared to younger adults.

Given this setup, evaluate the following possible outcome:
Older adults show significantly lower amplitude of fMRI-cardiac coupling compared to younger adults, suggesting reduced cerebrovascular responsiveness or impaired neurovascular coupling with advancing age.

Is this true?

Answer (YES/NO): NO